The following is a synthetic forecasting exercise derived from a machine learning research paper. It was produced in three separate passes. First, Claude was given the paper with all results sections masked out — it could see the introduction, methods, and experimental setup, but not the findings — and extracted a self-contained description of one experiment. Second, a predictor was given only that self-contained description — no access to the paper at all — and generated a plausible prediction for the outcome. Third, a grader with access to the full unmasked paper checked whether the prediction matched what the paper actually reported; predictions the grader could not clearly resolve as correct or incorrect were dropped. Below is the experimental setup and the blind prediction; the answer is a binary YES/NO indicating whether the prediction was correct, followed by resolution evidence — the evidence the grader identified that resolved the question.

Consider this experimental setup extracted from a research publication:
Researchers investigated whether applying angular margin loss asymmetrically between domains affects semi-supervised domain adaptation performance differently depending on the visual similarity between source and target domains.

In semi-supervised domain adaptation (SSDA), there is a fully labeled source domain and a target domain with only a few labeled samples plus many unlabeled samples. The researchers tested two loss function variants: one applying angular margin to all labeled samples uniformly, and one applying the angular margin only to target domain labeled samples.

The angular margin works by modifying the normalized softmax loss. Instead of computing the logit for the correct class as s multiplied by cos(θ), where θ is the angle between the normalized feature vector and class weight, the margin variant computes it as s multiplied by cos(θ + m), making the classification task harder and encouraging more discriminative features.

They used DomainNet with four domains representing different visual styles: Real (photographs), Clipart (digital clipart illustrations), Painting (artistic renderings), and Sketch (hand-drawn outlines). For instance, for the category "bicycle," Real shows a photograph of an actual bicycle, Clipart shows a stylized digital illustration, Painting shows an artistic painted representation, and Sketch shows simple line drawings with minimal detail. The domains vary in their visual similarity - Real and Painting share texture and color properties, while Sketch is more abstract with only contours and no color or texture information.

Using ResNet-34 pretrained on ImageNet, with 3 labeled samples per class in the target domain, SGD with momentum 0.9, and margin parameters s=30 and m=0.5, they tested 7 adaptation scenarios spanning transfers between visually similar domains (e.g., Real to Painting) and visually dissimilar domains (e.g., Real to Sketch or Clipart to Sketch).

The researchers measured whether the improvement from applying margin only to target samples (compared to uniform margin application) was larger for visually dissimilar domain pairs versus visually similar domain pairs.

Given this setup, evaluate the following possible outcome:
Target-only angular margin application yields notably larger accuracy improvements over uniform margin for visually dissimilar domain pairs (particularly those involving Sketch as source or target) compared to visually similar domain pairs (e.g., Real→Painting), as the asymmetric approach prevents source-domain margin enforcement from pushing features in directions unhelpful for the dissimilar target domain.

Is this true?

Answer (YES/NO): NO